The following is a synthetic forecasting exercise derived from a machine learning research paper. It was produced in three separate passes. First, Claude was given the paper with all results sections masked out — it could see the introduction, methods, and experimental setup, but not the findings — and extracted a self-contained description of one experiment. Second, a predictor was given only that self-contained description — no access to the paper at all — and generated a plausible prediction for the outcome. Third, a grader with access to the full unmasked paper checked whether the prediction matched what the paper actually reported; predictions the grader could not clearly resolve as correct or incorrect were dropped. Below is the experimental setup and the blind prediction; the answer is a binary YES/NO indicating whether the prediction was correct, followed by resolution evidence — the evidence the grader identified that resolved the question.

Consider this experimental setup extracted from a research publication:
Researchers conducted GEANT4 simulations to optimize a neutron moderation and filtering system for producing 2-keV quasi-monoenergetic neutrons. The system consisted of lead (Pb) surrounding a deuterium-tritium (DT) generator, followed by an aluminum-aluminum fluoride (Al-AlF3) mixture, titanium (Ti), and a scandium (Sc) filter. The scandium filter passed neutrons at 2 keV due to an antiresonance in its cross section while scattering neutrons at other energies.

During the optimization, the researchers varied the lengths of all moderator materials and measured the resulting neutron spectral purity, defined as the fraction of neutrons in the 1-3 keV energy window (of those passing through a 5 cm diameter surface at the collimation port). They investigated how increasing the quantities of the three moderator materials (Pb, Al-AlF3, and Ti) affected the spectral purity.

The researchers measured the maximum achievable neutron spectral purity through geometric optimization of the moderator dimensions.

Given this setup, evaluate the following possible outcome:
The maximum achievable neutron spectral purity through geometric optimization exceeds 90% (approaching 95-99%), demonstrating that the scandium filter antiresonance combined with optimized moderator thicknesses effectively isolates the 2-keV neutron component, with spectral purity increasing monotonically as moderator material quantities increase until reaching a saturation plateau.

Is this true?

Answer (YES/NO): NO